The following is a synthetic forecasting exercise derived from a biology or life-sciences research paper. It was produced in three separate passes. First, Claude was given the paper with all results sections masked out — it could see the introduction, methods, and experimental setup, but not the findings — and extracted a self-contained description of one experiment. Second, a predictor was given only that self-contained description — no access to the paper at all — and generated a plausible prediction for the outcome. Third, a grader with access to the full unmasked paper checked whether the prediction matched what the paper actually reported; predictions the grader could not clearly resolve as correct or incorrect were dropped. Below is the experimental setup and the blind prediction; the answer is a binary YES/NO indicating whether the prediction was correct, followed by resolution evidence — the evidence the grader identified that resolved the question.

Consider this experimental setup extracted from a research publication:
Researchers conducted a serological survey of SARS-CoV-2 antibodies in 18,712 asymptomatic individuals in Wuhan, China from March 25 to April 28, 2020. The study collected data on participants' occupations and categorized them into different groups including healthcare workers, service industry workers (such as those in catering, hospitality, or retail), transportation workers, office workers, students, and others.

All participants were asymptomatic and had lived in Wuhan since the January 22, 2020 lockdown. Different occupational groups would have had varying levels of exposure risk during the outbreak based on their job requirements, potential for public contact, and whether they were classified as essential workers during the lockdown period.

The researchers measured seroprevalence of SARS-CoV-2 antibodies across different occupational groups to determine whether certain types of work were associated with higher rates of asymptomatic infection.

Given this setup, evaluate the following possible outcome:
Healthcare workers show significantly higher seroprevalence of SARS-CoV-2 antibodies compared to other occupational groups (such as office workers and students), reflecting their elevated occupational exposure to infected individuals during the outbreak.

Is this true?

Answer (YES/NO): NO